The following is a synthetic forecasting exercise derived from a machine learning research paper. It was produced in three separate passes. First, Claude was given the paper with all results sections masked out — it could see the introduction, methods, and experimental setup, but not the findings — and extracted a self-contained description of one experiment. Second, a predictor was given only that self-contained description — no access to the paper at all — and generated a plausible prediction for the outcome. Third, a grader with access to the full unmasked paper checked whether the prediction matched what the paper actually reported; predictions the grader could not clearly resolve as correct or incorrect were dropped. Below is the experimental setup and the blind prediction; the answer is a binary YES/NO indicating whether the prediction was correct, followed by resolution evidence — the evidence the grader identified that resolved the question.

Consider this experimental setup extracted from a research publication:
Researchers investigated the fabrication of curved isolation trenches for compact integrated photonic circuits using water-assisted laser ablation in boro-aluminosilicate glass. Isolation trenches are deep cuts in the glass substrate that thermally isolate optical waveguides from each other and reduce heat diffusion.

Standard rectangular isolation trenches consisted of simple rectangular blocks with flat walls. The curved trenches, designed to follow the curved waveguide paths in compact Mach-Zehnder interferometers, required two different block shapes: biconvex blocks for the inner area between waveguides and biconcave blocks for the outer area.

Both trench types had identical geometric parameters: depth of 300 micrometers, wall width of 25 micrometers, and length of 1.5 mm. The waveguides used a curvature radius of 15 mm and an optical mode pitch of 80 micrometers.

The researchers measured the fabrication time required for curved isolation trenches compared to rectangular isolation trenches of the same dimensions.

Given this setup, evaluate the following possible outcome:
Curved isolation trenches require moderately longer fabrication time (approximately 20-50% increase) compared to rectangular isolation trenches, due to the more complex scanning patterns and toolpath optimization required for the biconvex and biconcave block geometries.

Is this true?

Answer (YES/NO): NO